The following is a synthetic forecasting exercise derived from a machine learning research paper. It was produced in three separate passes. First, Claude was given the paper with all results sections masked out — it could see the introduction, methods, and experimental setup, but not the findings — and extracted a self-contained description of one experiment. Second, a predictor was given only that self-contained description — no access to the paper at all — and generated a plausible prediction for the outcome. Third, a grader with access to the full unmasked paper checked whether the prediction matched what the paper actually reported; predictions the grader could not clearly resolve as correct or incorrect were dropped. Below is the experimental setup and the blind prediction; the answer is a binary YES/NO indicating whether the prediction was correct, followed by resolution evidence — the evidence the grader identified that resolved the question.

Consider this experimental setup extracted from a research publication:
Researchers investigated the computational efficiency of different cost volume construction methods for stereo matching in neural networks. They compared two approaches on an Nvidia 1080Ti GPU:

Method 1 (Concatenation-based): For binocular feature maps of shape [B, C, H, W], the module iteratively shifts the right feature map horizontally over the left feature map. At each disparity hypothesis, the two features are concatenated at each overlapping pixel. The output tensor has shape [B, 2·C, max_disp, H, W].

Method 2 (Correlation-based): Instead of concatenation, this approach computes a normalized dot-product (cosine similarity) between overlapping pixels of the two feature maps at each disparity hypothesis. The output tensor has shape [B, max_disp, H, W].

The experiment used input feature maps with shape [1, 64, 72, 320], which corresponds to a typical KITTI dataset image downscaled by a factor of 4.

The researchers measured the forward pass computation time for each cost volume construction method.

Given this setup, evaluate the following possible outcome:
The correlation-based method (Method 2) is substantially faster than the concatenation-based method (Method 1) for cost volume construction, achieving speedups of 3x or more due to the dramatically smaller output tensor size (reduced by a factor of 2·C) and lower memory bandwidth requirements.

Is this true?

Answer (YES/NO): YES